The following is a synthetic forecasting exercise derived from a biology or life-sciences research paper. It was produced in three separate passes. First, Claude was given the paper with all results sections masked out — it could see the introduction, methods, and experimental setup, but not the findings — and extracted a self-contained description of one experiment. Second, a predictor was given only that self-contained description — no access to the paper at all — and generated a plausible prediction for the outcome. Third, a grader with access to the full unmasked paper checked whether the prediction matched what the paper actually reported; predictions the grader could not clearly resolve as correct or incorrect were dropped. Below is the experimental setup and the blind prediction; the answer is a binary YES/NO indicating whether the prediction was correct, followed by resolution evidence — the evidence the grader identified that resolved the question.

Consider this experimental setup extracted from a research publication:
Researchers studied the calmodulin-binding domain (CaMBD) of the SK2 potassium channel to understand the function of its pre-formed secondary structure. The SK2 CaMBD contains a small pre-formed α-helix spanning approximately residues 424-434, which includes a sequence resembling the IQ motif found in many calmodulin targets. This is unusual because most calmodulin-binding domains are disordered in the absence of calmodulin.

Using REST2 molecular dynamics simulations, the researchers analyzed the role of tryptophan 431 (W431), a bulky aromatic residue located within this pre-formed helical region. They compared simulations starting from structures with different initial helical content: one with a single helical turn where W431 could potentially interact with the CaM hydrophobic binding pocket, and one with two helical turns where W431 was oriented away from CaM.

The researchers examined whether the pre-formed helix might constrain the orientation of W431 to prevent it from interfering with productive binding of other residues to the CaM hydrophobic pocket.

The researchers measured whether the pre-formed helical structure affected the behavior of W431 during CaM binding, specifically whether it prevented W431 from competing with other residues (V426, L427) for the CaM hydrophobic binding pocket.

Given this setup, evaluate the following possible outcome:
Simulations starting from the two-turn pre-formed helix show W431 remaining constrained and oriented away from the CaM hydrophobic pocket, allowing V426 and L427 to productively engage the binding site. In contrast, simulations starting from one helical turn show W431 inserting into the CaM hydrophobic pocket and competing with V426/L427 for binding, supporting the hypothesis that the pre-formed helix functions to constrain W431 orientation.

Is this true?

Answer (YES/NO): YES